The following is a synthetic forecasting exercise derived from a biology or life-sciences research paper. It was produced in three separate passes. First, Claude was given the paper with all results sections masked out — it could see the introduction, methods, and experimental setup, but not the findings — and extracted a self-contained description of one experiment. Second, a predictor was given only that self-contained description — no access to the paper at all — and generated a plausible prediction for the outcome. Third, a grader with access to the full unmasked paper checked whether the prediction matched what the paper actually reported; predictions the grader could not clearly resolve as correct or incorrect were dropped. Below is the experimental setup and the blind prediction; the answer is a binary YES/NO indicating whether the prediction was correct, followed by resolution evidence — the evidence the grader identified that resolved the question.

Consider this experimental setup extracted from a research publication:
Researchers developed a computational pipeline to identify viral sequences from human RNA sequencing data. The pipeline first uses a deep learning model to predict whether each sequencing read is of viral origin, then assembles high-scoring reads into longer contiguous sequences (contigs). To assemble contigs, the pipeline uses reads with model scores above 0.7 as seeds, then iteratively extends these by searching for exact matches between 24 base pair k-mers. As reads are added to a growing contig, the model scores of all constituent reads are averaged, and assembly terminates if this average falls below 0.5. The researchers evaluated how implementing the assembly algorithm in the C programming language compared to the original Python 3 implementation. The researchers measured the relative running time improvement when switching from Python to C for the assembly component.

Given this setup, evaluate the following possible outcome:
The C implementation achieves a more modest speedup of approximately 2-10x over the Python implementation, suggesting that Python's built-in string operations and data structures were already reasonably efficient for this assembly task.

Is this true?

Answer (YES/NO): NO